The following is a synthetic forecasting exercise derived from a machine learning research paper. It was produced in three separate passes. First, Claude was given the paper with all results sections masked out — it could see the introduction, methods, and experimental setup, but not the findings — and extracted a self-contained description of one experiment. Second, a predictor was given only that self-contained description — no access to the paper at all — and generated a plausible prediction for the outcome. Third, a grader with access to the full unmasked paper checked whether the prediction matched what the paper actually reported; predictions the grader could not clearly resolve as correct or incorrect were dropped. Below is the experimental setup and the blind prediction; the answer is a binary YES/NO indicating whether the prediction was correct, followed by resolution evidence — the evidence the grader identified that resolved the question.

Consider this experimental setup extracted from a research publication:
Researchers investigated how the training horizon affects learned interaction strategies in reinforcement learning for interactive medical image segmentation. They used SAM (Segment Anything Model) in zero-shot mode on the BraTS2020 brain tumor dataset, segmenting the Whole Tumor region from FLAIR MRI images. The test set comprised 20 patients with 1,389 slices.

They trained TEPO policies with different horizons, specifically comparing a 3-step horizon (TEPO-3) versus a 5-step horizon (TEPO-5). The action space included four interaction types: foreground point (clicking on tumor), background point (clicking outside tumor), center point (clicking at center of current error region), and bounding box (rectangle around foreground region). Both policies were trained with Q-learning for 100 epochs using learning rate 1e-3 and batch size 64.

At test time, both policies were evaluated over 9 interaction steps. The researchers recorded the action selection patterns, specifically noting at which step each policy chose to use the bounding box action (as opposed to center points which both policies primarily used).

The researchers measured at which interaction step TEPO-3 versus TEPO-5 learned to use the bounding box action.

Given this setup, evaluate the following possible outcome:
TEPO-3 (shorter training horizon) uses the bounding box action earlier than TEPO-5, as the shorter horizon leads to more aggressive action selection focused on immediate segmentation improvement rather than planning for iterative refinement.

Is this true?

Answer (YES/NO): YES